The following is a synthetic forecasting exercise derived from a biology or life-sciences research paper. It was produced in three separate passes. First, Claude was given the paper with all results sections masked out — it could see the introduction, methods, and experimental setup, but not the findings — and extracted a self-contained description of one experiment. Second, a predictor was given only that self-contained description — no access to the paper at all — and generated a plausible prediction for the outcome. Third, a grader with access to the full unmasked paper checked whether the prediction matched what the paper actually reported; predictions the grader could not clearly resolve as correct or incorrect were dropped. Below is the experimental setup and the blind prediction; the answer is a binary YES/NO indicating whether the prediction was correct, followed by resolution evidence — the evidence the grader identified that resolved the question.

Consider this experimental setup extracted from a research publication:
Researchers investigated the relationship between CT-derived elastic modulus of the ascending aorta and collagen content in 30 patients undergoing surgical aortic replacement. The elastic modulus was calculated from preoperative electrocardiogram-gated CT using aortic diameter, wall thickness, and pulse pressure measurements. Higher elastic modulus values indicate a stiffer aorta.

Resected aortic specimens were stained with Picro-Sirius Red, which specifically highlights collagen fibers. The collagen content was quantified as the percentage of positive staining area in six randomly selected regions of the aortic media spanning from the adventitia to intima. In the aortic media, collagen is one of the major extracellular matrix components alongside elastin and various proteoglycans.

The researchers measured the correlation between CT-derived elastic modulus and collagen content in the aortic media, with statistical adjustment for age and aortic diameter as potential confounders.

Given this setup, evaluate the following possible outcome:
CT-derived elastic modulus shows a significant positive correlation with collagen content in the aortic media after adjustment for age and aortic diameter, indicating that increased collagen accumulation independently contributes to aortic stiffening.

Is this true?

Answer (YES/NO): YES